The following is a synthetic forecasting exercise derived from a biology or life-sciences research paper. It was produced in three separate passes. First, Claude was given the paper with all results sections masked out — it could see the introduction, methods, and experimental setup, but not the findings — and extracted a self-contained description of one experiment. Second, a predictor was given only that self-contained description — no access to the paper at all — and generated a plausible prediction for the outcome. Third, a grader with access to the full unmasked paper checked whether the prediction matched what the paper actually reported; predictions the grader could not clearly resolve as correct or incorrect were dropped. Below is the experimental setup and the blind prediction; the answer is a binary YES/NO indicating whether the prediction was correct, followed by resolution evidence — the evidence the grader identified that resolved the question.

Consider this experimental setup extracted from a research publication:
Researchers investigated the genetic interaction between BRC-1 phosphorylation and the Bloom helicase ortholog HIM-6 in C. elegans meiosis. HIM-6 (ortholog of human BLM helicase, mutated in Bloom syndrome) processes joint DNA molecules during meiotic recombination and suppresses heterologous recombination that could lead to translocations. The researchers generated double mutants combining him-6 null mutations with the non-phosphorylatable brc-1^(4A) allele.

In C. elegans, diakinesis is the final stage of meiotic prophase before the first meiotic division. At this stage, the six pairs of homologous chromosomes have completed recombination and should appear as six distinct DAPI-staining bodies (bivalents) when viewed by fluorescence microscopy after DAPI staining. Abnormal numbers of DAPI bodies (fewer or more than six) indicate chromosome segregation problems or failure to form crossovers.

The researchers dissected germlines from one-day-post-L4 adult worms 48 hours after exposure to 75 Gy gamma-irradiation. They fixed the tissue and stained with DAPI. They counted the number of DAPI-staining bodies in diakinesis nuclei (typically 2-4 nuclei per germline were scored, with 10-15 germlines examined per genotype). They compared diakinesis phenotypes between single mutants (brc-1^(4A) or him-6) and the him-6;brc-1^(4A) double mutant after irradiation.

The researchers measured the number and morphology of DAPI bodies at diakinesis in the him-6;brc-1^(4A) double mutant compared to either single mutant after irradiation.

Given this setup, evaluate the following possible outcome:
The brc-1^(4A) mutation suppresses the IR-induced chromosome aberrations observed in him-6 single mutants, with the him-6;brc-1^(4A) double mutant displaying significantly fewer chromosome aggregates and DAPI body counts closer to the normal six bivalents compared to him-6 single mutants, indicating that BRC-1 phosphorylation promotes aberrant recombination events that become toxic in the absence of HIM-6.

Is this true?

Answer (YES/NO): NO